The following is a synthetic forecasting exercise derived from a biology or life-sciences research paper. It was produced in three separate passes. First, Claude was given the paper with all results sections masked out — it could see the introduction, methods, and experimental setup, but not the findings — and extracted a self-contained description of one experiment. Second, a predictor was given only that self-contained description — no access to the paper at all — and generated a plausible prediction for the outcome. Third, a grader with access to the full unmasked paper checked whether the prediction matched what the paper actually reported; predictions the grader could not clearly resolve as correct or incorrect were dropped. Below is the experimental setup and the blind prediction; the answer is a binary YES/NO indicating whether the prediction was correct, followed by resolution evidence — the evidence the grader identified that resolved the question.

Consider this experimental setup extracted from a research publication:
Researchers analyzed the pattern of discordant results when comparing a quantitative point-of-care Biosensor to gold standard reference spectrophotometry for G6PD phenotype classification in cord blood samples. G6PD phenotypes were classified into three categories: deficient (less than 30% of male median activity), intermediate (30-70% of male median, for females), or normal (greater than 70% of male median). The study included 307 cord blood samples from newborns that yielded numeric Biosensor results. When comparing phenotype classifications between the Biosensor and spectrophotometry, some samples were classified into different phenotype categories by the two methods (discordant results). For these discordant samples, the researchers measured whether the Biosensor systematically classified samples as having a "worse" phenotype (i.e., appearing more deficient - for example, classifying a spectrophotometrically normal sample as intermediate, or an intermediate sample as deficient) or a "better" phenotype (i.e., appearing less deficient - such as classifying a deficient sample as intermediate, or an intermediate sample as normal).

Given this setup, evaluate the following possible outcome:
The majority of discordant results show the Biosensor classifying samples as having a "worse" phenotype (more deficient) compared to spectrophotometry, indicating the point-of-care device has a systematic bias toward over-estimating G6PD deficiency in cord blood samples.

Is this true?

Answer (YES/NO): YES